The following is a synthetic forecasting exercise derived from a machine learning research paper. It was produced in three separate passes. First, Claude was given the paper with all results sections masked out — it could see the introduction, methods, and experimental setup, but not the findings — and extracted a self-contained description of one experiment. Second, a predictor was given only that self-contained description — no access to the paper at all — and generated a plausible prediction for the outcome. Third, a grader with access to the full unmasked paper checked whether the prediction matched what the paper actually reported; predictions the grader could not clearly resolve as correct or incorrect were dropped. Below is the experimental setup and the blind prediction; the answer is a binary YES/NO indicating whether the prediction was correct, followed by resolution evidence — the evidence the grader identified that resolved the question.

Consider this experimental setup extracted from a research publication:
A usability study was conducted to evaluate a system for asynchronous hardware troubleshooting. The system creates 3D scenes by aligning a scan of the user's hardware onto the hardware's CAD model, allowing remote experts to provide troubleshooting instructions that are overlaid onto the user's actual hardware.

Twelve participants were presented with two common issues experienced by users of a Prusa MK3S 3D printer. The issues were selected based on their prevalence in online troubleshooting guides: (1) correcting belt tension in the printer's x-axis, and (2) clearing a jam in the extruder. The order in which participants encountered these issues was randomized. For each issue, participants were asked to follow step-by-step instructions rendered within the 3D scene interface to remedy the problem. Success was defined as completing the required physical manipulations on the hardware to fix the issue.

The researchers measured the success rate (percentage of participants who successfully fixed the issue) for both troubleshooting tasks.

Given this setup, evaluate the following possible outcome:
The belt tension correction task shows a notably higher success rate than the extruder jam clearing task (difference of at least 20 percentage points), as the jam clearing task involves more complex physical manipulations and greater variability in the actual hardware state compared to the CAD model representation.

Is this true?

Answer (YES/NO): NO